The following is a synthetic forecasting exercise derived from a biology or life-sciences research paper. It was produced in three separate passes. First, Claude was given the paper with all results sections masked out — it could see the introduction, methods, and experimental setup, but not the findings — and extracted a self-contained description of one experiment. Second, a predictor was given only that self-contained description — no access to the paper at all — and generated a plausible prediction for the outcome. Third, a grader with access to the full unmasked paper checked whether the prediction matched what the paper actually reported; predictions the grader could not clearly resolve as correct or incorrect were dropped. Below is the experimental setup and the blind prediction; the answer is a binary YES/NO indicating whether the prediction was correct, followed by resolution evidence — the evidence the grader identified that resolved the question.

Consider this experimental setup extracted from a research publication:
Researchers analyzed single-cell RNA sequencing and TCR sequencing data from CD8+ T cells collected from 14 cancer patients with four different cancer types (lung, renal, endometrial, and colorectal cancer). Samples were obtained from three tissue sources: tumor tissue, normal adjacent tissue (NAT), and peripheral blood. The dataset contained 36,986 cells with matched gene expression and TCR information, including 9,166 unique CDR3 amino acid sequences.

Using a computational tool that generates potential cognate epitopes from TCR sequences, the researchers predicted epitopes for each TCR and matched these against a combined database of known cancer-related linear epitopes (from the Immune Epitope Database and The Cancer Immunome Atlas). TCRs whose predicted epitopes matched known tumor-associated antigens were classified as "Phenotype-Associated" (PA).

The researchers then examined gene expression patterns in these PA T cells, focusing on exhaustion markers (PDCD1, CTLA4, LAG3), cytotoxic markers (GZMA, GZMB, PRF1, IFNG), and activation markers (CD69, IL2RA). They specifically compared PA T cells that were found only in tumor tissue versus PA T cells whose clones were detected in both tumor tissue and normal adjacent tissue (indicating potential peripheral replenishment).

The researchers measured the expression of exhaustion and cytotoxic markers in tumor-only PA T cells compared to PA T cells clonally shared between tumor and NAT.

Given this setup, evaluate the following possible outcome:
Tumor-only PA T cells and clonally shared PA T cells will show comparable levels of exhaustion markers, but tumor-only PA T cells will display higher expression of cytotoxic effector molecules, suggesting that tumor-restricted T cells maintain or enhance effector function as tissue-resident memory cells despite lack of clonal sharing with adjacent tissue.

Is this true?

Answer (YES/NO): NO